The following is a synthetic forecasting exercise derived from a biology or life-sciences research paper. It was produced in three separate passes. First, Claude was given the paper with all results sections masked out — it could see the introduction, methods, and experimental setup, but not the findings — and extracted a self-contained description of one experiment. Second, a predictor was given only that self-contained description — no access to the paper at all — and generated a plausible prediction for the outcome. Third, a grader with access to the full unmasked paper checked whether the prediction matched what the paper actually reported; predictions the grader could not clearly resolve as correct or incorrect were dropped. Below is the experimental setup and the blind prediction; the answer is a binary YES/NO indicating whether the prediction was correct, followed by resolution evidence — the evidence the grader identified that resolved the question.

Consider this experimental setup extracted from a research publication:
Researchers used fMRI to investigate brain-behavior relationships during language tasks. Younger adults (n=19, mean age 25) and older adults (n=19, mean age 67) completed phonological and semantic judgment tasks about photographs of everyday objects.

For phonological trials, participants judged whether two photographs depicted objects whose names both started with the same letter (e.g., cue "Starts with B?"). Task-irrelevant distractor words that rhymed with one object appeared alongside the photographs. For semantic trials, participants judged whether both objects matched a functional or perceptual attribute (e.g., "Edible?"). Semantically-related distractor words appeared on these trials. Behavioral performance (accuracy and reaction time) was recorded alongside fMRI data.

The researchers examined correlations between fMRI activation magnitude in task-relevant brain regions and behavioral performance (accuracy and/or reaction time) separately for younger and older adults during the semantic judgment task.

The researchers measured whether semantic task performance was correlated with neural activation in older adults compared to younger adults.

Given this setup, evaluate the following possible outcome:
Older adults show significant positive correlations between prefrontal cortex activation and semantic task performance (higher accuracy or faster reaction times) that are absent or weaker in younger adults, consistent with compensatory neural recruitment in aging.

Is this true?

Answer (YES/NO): NO